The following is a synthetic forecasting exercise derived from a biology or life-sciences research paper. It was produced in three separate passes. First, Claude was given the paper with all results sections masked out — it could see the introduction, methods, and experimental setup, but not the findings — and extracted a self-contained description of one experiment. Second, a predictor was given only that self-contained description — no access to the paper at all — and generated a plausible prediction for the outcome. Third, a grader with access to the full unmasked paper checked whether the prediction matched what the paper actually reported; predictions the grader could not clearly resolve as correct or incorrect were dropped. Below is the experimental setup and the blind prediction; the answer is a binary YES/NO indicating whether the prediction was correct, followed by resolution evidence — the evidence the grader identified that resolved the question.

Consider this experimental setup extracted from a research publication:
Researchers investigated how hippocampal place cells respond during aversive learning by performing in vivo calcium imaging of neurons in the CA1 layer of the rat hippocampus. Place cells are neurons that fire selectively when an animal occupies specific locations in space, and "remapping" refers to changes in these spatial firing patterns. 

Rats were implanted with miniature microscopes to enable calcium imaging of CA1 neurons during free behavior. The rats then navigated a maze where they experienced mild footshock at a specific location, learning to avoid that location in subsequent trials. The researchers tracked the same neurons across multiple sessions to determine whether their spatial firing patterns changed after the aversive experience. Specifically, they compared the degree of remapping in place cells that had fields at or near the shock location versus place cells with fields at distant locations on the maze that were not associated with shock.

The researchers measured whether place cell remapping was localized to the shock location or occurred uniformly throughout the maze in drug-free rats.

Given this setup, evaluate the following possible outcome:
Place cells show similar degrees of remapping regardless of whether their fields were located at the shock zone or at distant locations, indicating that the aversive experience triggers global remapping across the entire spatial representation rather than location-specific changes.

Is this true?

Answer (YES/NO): NO